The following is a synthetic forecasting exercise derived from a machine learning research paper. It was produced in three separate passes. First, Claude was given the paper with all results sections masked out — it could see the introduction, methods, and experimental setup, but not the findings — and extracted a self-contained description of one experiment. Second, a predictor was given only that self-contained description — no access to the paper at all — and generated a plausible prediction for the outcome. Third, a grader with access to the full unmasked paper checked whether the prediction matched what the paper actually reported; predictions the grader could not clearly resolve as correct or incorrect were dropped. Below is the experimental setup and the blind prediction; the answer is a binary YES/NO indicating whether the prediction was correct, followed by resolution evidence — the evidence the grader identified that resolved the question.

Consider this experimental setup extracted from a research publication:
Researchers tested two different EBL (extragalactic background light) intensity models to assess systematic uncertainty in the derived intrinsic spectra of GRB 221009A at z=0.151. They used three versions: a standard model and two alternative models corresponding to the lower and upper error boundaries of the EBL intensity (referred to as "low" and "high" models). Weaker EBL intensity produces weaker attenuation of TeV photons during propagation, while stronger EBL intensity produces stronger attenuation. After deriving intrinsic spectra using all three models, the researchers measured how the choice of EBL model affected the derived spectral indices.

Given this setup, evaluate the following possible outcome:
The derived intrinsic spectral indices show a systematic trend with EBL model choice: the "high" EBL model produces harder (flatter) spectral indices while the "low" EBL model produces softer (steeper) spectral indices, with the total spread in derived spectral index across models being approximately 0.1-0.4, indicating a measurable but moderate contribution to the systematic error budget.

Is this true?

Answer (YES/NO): YES